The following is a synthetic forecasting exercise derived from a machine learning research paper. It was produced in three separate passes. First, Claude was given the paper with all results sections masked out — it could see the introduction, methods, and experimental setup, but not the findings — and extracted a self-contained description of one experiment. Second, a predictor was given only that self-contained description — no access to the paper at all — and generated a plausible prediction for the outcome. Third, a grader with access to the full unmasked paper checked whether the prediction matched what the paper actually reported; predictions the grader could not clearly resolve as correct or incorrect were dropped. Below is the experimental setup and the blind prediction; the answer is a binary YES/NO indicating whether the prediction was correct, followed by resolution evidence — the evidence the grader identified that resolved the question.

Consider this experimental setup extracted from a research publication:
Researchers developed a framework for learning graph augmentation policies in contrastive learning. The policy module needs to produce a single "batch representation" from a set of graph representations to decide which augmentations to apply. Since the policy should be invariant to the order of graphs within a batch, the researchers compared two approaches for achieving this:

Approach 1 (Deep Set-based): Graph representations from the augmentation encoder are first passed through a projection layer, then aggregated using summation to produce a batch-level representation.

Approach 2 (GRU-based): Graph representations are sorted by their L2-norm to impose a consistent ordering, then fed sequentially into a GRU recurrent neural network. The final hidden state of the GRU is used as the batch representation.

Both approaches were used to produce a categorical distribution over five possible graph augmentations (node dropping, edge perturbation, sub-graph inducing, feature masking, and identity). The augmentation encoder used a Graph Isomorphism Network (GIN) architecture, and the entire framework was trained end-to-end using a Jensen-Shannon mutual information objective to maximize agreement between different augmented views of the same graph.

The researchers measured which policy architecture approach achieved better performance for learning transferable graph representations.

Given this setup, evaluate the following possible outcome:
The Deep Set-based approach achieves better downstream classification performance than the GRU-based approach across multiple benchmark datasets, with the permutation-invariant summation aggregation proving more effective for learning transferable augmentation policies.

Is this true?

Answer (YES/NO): NO